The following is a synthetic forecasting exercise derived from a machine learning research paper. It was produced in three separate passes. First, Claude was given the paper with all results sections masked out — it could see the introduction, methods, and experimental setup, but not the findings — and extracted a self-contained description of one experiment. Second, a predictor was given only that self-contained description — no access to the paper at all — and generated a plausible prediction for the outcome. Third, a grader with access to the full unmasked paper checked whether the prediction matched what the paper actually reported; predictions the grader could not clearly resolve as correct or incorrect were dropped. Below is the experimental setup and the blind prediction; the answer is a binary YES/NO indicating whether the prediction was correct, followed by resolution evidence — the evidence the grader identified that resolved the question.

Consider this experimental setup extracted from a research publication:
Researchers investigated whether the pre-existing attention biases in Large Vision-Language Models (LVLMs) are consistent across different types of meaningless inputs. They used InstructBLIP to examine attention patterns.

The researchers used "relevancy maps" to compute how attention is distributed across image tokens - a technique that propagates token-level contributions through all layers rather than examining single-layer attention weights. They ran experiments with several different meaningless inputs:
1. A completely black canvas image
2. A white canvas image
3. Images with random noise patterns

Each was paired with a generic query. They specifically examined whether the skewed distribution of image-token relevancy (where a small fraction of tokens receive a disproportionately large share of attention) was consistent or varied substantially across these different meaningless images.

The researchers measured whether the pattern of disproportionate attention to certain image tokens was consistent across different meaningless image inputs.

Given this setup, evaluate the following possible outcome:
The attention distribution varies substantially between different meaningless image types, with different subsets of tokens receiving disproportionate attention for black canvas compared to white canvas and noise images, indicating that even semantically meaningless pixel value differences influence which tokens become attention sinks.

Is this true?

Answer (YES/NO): NO